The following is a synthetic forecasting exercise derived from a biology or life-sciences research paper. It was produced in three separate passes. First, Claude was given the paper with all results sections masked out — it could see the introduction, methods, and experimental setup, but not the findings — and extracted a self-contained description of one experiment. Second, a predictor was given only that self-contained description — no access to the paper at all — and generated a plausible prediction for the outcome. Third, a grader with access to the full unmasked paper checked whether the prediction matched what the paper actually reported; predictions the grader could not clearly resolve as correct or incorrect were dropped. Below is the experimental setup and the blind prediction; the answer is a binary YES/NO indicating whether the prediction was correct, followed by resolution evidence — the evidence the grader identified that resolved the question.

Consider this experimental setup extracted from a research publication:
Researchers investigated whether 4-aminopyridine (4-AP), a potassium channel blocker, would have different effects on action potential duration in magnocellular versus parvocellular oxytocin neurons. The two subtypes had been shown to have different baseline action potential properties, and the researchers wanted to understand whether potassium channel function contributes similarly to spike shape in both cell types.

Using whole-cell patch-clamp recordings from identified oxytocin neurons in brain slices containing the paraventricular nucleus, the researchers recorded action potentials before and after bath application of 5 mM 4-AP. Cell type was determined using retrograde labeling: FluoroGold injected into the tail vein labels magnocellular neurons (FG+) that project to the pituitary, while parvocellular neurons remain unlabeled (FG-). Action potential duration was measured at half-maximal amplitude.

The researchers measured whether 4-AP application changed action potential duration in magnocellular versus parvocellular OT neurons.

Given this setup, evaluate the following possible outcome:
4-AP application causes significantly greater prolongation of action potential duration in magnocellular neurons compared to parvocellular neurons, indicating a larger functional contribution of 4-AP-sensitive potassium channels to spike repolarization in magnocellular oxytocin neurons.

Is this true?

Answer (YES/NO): NO